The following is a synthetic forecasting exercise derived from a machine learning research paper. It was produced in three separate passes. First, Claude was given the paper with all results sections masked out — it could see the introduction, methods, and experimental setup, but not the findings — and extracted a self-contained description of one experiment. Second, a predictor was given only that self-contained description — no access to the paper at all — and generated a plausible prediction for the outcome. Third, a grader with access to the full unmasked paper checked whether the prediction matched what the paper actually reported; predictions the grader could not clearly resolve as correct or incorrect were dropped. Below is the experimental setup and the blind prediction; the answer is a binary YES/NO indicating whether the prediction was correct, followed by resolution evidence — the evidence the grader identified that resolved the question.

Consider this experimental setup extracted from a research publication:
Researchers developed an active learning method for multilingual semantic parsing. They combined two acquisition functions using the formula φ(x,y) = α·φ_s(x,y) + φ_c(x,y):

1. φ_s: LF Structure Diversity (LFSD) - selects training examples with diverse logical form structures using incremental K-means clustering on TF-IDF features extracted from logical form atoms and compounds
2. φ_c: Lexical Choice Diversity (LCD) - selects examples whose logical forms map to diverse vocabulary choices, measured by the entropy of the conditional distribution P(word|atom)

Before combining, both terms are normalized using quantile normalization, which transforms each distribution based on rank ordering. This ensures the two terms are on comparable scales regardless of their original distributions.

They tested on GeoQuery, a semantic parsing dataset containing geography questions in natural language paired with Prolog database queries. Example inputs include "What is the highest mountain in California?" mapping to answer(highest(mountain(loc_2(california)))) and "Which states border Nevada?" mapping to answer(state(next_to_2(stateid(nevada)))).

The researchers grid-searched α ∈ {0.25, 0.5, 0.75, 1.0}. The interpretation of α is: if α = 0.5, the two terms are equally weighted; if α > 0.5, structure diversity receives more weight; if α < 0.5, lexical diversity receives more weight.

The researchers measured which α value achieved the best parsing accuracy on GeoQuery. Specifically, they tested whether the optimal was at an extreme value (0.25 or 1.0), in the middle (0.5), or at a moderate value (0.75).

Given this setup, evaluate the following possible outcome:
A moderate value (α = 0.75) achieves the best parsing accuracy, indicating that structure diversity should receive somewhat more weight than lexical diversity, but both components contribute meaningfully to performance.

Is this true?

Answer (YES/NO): YES